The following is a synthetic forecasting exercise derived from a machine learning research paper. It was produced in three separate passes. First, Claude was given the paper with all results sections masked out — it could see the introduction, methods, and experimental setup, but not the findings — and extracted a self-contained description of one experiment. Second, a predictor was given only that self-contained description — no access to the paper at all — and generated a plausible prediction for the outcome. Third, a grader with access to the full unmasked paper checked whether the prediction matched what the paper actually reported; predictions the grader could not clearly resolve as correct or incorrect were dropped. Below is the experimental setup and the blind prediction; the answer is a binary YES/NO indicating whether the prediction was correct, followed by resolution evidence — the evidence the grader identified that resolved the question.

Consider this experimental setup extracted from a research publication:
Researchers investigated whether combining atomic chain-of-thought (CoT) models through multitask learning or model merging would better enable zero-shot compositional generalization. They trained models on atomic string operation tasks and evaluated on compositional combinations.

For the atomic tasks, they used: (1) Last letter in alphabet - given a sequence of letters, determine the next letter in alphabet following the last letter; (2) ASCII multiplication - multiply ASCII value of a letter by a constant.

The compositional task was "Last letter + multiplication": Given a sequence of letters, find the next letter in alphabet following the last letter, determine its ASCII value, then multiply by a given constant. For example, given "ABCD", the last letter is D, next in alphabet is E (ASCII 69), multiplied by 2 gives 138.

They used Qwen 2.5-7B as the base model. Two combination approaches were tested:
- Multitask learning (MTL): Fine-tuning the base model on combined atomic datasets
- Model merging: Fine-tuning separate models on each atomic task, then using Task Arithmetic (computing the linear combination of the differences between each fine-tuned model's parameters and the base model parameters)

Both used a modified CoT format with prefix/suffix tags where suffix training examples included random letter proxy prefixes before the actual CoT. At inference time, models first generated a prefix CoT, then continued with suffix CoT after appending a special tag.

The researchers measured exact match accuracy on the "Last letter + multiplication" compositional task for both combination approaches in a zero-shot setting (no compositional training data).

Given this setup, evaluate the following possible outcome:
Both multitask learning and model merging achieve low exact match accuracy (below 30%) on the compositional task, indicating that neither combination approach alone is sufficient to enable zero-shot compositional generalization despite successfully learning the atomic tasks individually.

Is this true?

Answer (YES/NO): NO